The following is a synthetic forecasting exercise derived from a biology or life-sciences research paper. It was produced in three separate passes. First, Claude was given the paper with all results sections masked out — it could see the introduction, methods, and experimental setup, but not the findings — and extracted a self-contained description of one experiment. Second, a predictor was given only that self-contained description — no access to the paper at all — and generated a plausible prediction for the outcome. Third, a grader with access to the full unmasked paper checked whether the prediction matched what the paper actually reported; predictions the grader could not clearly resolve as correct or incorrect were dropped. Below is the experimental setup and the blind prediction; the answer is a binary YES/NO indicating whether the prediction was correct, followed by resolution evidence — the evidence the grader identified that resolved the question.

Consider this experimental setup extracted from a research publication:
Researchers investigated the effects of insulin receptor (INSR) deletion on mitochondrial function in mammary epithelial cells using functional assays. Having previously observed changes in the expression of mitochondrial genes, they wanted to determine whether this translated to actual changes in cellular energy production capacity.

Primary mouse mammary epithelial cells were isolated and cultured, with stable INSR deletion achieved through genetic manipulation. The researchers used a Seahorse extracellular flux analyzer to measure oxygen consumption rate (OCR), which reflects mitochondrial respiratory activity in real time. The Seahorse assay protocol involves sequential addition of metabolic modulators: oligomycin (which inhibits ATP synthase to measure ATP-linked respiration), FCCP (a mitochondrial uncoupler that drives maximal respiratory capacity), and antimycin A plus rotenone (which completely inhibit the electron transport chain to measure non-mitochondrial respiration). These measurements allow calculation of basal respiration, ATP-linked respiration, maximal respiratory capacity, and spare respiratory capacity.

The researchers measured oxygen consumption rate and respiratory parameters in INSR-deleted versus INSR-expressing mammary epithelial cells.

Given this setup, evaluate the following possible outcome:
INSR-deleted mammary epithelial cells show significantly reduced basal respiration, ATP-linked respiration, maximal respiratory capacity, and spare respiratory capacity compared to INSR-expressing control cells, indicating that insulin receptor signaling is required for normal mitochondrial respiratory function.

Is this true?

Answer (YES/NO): YES